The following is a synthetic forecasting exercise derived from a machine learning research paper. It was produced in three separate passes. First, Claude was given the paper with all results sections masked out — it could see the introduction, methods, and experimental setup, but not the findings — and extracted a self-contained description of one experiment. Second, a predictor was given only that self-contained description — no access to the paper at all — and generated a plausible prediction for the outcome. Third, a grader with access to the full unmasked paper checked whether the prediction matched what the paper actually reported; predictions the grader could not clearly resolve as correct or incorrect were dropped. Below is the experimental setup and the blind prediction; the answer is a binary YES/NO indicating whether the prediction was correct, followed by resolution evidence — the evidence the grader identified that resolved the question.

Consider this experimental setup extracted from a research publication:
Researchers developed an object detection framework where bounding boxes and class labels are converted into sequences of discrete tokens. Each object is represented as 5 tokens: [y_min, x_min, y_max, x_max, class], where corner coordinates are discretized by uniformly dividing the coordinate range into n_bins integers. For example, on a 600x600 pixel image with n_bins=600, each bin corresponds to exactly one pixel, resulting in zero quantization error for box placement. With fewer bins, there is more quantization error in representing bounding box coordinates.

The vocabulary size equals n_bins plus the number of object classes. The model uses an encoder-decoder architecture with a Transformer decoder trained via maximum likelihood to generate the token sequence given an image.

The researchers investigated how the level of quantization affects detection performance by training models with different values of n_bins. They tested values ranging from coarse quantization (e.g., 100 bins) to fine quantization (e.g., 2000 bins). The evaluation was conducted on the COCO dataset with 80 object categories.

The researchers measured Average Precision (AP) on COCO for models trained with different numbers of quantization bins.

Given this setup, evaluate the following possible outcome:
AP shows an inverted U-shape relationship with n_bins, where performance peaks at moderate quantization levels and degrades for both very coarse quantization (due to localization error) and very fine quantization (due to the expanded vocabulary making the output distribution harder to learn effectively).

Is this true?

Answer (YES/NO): NO